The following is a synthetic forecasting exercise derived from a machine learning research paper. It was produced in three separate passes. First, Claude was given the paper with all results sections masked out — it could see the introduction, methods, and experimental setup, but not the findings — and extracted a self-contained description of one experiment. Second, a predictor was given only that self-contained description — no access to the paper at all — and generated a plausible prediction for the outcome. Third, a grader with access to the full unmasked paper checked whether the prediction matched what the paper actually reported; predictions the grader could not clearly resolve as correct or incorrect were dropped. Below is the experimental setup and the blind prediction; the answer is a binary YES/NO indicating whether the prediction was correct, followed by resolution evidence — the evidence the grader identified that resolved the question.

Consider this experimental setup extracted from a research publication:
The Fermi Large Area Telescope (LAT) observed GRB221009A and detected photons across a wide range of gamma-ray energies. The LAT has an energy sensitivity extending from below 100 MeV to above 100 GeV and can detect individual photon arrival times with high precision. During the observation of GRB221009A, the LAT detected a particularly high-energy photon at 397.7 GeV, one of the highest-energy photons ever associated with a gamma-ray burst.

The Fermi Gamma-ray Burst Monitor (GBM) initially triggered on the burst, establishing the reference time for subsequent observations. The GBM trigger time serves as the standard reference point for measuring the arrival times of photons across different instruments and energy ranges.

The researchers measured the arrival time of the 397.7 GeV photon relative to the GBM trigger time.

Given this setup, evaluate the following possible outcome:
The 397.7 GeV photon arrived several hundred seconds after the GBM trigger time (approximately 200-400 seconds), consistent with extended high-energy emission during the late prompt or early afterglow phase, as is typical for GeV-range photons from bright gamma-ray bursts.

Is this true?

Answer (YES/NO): NO